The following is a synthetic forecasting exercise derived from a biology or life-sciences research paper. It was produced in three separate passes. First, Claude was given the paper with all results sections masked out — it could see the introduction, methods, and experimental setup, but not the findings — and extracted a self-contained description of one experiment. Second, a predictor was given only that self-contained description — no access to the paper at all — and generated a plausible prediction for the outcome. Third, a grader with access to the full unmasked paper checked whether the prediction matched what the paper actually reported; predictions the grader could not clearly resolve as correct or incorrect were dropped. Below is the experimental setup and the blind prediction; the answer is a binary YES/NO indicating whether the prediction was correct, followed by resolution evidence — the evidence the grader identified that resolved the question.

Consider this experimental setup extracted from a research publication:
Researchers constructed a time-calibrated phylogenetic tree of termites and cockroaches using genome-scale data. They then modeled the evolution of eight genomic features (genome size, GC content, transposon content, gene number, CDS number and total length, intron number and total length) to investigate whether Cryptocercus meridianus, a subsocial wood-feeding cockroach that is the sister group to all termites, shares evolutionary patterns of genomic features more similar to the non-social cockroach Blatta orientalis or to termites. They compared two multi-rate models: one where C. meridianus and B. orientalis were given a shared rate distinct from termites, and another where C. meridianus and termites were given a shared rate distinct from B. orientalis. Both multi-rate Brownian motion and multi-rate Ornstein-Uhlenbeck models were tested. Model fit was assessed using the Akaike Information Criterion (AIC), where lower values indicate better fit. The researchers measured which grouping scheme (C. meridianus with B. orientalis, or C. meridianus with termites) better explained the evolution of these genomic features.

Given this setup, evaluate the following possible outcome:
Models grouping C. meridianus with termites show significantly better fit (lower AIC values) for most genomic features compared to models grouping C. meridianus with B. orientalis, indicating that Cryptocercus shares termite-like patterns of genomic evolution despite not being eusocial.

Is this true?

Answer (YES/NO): YES